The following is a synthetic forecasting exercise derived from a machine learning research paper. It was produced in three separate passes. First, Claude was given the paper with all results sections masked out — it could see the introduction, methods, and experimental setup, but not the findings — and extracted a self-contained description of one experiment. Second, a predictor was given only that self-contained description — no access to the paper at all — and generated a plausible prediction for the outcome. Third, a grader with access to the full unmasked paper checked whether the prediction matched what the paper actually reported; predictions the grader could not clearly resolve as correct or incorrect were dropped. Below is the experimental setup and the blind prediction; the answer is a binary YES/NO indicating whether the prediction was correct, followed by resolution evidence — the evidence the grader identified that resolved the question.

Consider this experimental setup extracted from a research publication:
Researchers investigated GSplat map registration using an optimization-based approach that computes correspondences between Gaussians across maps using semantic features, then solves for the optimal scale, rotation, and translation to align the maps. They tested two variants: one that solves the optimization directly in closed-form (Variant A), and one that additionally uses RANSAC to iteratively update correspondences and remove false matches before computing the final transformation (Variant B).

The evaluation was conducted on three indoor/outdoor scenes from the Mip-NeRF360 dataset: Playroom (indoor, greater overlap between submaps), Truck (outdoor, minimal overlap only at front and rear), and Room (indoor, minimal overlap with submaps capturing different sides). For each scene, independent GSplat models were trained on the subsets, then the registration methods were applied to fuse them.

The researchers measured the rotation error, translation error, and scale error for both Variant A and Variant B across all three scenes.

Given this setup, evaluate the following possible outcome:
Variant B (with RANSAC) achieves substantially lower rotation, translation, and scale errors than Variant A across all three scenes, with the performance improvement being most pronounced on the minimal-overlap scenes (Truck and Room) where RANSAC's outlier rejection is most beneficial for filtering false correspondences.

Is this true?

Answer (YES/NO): NO